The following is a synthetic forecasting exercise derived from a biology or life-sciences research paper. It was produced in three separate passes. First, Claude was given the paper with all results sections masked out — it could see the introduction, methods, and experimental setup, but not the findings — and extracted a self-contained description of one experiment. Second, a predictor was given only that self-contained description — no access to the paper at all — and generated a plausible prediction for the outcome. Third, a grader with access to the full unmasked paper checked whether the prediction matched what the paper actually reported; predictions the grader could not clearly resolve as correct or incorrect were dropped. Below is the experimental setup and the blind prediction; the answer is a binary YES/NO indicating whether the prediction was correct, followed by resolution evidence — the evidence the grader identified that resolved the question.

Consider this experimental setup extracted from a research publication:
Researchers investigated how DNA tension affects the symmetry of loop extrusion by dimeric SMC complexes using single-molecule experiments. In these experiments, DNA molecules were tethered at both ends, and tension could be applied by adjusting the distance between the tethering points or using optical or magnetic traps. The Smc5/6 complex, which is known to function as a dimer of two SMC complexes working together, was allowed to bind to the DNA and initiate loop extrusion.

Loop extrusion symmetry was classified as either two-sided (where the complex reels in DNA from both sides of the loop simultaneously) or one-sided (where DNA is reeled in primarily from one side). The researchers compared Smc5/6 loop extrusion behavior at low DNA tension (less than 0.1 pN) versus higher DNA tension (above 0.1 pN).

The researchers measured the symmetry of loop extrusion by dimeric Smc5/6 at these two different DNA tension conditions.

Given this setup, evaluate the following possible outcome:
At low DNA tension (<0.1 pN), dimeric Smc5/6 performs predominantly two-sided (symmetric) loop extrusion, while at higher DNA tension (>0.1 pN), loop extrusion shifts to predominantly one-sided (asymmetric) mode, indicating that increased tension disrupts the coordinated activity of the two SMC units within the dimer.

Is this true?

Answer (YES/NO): YES